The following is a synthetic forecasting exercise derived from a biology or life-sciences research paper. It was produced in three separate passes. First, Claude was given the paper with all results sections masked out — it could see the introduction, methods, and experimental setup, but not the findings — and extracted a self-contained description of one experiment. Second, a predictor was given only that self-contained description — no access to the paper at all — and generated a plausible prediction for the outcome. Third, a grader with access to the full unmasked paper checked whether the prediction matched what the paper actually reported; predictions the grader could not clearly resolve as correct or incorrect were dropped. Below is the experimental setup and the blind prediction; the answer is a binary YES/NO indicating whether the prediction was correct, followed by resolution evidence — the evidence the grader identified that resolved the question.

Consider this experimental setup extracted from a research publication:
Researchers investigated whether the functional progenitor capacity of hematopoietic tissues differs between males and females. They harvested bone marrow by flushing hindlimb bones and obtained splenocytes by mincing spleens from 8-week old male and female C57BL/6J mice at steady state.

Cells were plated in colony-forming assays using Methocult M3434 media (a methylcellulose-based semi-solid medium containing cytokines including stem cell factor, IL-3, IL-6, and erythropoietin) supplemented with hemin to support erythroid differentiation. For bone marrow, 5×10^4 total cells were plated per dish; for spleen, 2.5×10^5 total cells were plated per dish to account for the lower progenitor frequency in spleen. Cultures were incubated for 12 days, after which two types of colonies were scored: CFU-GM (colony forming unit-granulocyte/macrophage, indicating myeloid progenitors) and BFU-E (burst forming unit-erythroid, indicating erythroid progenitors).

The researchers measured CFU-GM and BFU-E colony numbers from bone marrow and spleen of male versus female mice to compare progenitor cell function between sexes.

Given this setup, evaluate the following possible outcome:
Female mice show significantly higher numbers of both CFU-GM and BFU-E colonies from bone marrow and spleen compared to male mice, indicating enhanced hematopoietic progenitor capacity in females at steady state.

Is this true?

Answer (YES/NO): NO